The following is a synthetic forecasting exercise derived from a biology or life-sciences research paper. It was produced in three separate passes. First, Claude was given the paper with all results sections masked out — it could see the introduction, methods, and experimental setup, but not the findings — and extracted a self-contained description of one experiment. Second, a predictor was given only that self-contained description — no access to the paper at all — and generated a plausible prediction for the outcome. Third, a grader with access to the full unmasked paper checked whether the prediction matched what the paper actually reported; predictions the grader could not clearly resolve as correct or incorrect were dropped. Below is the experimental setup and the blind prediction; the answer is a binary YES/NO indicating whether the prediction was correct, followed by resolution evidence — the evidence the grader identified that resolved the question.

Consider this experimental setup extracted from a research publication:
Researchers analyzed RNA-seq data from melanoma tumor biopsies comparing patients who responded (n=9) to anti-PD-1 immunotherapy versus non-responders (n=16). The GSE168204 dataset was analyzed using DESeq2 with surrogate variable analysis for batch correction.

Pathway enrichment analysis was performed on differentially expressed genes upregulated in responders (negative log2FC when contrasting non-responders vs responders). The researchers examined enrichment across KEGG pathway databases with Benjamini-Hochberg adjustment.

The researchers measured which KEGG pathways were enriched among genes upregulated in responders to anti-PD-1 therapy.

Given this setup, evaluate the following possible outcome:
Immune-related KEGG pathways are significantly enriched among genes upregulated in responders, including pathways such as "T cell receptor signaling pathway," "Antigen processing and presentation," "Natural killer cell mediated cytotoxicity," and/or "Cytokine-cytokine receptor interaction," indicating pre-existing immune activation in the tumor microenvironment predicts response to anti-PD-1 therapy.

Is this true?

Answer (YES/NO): NO